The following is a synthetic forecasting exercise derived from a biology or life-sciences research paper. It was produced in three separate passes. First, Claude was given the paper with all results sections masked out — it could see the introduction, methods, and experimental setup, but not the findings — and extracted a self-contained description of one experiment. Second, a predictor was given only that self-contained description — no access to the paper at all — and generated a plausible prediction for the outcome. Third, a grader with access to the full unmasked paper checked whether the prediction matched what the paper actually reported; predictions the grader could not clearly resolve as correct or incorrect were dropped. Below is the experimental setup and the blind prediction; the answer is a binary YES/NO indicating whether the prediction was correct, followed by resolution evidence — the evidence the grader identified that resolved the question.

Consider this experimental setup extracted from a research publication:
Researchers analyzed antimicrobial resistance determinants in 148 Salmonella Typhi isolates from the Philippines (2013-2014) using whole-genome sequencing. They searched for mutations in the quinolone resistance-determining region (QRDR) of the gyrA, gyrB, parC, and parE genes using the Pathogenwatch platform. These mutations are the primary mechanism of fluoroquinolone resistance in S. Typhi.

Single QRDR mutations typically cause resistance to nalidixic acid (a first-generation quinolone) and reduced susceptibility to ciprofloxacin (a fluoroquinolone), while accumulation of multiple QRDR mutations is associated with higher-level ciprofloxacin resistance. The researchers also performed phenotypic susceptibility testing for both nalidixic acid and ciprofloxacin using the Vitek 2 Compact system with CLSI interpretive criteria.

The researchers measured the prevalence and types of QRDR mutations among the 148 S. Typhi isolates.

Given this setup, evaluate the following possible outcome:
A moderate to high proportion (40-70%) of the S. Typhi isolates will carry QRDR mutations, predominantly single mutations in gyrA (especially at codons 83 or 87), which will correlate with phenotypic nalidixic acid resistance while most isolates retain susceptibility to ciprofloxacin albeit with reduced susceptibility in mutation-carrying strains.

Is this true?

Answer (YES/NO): NO